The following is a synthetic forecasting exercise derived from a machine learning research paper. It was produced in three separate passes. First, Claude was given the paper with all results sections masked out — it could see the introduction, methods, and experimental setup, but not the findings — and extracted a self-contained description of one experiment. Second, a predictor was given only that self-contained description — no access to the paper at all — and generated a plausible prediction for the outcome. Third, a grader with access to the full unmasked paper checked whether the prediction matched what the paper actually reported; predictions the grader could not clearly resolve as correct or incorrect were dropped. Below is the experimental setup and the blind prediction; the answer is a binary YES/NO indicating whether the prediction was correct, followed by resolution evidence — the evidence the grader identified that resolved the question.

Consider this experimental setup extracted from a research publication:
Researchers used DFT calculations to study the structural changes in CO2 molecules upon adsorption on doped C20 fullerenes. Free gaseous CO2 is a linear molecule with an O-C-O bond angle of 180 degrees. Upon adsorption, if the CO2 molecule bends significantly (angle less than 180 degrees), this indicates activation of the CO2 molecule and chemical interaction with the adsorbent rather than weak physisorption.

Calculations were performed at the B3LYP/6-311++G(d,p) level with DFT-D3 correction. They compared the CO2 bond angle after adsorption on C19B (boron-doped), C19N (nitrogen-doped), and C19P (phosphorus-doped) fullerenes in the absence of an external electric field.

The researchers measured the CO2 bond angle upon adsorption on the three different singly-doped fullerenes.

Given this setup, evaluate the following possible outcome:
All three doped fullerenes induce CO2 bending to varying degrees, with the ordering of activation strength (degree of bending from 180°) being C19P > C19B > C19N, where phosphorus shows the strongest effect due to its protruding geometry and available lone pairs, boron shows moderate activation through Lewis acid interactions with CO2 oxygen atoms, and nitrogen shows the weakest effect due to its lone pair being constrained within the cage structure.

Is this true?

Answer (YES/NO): NO